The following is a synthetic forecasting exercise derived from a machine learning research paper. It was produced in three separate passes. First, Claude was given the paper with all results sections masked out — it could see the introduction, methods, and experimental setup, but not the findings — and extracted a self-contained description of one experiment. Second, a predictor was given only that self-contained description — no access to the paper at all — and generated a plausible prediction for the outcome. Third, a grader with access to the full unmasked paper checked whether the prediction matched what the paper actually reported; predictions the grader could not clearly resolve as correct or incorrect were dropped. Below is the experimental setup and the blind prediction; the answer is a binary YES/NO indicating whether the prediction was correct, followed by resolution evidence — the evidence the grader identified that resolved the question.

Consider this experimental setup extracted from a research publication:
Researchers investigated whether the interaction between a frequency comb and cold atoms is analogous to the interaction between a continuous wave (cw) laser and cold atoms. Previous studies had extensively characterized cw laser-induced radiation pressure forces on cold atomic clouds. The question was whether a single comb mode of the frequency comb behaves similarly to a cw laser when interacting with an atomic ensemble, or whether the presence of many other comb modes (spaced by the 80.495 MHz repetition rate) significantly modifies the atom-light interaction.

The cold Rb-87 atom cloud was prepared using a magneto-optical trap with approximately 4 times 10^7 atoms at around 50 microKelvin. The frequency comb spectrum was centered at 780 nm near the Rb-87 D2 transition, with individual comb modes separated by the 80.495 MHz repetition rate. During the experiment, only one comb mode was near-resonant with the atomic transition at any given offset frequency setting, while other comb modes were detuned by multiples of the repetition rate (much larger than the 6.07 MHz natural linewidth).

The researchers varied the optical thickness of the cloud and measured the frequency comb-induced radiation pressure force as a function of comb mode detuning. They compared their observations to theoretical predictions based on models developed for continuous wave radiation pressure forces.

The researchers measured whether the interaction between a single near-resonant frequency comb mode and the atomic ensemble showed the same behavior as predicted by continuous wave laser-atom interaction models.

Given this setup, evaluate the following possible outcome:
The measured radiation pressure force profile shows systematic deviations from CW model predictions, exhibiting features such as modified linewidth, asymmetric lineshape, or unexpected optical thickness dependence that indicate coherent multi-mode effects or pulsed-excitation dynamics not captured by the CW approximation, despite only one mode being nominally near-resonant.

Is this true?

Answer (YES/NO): NO